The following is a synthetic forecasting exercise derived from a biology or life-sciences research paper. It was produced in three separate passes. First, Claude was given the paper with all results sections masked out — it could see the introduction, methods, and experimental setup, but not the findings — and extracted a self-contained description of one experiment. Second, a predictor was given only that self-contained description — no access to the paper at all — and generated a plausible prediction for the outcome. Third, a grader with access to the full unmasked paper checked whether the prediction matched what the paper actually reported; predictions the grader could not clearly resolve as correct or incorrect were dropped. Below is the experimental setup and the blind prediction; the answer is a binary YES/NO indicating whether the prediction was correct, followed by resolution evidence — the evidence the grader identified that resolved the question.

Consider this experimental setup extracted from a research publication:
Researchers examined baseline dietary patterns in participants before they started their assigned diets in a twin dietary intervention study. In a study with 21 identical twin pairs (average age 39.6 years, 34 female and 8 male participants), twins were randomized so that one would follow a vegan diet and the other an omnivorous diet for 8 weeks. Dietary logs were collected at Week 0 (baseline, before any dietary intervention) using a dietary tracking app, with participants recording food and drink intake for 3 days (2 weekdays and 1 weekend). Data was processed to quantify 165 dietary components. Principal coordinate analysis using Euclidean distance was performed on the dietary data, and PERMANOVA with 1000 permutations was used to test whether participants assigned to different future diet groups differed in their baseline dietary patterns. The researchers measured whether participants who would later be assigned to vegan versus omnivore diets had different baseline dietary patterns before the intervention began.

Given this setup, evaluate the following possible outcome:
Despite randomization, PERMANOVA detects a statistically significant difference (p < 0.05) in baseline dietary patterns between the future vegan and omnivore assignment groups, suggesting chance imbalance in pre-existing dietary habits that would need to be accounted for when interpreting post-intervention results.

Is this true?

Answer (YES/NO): NO